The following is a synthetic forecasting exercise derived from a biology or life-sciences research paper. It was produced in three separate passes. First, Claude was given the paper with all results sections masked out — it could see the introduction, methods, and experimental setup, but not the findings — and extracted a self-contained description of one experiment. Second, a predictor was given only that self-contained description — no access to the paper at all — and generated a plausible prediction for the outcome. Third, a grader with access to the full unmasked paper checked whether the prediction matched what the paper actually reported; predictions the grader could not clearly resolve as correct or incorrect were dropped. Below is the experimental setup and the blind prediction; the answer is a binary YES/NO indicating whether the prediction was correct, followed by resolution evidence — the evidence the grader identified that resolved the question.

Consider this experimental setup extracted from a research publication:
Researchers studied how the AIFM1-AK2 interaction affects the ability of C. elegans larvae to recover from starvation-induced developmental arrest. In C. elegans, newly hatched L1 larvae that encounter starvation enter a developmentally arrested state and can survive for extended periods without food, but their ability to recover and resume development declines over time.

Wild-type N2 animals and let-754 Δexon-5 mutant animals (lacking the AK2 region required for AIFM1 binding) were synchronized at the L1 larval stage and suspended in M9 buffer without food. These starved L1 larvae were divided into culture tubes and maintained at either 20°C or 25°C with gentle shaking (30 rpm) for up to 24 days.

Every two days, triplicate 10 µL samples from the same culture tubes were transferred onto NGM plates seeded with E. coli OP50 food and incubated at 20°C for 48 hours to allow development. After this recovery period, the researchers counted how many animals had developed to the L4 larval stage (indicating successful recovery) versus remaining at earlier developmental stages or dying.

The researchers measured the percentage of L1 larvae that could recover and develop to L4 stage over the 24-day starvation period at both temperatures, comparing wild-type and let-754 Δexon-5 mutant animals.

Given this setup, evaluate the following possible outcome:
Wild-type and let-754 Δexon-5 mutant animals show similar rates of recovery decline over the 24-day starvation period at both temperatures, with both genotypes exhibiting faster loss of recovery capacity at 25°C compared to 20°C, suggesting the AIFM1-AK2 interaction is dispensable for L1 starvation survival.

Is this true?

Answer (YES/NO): NO